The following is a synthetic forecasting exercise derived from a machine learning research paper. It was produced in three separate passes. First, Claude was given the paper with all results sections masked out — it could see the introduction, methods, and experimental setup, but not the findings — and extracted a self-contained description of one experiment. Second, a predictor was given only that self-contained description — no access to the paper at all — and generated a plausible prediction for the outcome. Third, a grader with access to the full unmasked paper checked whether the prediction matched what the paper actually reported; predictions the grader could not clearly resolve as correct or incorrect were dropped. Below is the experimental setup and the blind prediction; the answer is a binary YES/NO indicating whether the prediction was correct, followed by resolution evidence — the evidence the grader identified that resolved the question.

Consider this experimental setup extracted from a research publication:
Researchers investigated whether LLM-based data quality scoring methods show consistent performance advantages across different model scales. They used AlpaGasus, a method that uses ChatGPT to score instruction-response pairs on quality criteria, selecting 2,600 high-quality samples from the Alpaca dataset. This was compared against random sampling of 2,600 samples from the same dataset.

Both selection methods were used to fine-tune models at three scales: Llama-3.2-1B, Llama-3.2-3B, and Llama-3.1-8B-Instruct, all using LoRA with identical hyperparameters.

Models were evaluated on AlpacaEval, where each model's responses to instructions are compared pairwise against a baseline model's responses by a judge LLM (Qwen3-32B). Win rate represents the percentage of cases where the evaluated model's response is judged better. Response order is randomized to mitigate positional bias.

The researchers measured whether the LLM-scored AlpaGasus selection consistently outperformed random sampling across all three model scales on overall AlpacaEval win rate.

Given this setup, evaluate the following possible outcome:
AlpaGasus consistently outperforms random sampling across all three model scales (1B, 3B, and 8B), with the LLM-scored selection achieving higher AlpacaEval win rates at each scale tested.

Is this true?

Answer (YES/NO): NO